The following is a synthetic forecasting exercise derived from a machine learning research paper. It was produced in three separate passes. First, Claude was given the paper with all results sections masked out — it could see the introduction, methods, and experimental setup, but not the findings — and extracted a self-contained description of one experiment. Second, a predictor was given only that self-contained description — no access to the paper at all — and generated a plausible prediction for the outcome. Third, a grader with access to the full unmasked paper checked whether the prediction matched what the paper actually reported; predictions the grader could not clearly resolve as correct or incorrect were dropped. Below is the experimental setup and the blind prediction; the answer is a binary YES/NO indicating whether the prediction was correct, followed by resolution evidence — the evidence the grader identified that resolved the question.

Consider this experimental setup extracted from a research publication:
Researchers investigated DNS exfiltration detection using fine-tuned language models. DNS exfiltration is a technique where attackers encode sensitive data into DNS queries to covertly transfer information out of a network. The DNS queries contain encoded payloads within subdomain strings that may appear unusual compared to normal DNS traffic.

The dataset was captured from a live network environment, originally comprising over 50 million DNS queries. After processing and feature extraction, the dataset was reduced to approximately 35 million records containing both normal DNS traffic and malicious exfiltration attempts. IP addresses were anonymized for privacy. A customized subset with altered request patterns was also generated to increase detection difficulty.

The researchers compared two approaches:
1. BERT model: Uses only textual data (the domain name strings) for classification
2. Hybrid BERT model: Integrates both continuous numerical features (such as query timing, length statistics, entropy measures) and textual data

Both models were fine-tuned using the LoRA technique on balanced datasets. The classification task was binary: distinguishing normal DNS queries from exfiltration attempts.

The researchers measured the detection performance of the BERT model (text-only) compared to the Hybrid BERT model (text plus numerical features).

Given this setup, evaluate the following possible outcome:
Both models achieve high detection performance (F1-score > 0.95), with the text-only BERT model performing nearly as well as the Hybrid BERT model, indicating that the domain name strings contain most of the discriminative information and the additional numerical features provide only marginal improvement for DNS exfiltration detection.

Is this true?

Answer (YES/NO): NO